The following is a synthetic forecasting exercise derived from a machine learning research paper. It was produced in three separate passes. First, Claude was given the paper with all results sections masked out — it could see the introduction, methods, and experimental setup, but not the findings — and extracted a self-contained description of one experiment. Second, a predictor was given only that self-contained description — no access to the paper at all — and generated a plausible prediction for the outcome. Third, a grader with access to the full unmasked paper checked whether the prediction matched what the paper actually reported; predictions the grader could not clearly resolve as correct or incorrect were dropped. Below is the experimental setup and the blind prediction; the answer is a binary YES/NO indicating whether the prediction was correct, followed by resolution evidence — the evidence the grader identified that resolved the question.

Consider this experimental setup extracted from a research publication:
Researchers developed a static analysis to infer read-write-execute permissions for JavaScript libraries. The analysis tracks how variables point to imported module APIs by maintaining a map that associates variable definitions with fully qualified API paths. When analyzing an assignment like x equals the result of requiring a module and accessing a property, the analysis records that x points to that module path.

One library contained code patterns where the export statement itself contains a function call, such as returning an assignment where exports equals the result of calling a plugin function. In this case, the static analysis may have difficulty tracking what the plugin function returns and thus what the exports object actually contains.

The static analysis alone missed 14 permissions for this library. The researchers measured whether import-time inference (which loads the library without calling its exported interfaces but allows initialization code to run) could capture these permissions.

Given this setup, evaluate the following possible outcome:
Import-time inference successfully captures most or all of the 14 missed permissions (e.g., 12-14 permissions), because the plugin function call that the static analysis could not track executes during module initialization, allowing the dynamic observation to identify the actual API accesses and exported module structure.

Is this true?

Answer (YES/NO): YES